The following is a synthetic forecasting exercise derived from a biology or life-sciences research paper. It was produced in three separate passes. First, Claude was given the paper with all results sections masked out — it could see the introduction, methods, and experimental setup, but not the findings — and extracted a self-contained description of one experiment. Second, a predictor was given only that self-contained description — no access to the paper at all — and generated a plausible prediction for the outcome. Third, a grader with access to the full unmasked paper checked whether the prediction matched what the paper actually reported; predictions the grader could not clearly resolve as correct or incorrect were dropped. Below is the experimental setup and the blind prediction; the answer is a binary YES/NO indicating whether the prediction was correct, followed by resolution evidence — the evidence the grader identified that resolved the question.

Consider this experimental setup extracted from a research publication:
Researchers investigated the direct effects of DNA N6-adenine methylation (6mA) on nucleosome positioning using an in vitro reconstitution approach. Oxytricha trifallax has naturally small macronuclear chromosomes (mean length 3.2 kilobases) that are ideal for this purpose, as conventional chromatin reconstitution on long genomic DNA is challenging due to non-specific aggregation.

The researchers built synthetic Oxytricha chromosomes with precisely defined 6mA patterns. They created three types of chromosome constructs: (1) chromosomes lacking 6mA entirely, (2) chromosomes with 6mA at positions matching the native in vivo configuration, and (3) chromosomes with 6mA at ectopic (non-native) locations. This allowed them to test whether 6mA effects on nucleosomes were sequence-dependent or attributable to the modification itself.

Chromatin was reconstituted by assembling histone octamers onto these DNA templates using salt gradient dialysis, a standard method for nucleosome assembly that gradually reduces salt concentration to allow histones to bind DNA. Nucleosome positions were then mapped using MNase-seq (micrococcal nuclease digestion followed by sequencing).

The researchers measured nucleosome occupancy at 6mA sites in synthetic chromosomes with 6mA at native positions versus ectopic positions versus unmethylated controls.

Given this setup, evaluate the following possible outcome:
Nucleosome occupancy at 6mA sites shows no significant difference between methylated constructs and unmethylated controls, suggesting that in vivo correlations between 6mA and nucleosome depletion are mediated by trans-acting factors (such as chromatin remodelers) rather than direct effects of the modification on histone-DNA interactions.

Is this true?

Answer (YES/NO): NO